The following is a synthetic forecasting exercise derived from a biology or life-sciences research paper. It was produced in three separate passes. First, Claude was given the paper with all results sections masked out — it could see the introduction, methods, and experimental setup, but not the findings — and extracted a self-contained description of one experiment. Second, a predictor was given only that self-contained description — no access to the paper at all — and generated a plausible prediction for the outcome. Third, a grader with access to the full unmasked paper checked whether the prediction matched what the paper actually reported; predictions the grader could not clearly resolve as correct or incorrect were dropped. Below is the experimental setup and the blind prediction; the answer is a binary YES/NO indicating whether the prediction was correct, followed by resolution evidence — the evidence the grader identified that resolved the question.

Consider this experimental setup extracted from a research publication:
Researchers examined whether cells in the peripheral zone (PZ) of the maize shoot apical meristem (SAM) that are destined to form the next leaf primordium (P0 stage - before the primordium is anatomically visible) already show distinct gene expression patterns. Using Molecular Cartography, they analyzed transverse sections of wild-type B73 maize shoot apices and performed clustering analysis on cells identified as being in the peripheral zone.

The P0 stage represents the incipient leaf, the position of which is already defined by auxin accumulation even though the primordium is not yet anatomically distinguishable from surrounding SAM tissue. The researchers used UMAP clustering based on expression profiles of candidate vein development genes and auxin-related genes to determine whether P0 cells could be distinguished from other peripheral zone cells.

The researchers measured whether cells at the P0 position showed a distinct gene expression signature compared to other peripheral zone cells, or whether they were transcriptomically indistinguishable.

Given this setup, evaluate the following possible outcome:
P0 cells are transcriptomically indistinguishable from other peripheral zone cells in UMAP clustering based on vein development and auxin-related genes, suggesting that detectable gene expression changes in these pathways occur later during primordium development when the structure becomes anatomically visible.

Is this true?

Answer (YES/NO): NO